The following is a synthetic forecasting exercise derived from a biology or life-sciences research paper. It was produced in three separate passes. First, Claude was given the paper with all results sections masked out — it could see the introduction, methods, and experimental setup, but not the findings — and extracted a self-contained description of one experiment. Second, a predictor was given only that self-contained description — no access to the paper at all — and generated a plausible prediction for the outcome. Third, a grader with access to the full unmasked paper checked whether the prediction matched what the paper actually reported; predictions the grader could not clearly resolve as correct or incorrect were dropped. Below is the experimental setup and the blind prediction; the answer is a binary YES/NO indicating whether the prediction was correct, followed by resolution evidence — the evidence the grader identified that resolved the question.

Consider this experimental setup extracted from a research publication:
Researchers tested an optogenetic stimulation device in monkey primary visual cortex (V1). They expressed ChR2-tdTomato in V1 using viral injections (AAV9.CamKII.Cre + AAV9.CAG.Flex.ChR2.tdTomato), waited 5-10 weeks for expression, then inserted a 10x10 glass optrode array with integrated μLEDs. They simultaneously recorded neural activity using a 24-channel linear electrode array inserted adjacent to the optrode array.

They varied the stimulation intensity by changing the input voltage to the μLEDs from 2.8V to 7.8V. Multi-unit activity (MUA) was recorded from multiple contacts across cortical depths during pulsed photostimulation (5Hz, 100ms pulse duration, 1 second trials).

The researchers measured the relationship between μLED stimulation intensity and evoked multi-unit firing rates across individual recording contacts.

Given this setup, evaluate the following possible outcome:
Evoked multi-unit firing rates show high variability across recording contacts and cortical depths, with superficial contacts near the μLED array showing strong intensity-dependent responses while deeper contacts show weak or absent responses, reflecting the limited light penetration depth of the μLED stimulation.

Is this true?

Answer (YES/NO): NO